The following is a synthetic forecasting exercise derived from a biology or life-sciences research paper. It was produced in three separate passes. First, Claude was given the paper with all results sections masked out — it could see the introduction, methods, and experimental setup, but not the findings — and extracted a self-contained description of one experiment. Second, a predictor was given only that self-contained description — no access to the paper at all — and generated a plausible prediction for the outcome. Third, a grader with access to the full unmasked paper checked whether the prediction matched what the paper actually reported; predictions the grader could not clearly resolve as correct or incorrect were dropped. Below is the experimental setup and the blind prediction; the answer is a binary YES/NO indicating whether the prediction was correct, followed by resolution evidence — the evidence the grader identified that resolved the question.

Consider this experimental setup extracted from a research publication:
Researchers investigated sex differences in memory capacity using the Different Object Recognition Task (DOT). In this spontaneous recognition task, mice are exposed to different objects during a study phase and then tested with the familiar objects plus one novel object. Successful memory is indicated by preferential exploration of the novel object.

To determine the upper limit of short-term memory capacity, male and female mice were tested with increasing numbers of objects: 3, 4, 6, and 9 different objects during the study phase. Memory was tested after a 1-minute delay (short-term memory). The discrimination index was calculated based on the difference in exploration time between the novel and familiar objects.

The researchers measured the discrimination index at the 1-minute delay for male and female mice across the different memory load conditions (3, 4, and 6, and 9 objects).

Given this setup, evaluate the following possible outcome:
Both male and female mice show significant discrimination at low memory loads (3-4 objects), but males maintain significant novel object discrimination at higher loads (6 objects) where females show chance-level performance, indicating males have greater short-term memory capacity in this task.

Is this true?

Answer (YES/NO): NO